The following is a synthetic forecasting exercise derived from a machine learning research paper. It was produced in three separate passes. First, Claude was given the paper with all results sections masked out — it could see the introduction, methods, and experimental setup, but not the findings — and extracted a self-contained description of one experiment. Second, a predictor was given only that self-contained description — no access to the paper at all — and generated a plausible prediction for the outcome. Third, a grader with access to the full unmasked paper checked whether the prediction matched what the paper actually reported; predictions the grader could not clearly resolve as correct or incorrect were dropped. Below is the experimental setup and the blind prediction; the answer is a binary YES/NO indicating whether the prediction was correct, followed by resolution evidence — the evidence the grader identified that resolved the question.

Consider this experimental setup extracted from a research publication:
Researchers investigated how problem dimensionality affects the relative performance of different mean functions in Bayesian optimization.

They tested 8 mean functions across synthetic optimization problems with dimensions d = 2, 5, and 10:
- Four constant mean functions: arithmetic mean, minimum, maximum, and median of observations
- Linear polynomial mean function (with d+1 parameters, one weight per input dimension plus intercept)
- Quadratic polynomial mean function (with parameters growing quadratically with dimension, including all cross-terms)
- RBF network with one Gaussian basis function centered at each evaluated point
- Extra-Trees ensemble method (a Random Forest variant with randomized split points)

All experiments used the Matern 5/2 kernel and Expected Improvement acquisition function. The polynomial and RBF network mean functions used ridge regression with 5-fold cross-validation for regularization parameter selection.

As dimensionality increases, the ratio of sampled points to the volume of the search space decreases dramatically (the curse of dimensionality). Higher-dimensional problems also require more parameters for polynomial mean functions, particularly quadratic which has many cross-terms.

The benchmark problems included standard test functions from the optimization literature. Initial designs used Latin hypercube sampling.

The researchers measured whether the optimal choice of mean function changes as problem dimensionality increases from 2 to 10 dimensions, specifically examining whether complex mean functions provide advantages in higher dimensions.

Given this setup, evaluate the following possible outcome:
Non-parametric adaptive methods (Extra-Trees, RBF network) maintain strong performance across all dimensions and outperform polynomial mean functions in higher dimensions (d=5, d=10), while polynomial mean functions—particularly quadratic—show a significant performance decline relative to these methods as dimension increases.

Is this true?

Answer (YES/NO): NO